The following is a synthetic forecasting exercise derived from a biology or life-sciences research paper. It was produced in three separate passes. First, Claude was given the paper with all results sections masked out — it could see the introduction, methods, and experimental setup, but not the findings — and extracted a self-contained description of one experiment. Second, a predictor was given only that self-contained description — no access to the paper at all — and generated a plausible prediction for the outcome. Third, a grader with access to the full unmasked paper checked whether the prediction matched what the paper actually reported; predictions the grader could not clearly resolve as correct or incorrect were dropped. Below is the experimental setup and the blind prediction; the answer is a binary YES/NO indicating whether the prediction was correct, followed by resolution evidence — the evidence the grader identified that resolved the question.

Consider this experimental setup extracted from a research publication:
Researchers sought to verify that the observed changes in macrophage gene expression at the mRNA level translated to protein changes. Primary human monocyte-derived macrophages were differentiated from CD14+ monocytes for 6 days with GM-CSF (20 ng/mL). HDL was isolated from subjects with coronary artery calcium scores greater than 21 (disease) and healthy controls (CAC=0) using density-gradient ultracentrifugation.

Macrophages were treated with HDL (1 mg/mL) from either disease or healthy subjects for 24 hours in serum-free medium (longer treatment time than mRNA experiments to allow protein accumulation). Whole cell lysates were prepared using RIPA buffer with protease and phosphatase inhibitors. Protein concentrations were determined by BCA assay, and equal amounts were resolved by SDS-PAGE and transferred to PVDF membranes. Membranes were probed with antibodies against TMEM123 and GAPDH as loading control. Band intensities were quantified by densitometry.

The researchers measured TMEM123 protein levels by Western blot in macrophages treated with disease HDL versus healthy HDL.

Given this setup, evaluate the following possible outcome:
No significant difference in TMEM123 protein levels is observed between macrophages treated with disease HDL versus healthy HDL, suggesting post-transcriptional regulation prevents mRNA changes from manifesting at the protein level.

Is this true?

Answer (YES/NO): NO